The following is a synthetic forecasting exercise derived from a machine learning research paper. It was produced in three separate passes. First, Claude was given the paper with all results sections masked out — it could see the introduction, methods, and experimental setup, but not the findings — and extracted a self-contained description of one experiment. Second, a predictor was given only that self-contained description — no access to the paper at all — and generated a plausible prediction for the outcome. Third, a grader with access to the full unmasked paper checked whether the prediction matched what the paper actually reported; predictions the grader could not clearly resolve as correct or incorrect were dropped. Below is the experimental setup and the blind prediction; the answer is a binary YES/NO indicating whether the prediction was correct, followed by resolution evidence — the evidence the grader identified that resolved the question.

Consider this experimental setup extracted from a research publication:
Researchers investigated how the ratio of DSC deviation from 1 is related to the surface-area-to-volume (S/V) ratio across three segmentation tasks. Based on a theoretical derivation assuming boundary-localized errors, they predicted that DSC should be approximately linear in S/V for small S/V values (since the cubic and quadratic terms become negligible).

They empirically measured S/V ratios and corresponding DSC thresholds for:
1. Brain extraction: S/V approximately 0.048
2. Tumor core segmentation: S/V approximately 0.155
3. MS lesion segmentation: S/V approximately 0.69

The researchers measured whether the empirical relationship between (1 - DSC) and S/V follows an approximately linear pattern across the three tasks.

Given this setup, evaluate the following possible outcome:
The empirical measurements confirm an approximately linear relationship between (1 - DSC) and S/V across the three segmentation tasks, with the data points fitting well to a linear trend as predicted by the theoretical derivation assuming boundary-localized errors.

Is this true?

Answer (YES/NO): YES